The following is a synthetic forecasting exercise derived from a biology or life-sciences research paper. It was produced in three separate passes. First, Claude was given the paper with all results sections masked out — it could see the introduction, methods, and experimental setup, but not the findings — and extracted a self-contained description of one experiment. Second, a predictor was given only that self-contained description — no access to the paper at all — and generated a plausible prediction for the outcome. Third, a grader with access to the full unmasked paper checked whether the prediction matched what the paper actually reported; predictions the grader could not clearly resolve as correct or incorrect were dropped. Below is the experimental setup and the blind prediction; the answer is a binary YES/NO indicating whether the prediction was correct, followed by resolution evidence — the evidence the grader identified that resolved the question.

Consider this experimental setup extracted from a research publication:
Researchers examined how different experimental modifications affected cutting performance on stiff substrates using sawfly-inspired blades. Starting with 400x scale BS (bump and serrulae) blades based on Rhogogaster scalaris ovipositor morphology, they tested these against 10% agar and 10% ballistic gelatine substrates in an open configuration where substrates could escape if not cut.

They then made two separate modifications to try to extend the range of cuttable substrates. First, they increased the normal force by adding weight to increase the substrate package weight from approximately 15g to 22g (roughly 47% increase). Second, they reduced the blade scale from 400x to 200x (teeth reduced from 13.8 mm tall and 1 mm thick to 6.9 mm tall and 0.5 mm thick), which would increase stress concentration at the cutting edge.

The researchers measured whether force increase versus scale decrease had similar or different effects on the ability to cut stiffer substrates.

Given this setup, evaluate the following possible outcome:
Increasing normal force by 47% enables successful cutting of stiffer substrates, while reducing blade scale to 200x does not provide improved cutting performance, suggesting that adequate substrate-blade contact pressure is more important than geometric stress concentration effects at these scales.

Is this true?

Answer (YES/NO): NO